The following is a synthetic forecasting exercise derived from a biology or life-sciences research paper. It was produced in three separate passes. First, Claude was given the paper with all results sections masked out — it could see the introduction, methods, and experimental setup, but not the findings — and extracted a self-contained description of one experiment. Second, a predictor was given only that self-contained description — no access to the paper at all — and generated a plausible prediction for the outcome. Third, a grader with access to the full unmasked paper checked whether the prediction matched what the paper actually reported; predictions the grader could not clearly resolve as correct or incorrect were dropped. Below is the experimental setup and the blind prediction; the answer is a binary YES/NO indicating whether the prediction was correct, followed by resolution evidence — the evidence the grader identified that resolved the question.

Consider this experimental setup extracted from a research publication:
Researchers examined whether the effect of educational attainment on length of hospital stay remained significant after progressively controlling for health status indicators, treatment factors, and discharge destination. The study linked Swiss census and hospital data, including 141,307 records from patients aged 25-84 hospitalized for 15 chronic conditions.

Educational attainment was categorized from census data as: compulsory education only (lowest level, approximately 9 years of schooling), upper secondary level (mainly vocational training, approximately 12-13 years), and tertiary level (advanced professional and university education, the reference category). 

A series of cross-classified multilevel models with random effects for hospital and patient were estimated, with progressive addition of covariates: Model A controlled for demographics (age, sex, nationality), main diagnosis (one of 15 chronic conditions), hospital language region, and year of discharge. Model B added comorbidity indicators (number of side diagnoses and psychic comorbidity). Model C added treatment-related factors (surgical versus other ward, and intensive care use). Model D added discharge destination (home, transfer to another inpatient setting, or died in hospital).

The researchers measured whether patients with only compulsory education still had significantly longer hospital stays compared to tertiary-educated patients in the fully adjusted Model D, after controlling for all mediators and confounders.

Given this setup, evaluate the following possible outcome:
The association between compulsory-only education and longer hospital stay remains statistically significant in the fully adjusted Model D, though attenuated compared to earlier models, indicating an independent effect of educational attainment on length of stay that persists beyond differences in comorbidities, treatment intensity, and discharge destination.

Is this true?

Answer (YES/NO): NO